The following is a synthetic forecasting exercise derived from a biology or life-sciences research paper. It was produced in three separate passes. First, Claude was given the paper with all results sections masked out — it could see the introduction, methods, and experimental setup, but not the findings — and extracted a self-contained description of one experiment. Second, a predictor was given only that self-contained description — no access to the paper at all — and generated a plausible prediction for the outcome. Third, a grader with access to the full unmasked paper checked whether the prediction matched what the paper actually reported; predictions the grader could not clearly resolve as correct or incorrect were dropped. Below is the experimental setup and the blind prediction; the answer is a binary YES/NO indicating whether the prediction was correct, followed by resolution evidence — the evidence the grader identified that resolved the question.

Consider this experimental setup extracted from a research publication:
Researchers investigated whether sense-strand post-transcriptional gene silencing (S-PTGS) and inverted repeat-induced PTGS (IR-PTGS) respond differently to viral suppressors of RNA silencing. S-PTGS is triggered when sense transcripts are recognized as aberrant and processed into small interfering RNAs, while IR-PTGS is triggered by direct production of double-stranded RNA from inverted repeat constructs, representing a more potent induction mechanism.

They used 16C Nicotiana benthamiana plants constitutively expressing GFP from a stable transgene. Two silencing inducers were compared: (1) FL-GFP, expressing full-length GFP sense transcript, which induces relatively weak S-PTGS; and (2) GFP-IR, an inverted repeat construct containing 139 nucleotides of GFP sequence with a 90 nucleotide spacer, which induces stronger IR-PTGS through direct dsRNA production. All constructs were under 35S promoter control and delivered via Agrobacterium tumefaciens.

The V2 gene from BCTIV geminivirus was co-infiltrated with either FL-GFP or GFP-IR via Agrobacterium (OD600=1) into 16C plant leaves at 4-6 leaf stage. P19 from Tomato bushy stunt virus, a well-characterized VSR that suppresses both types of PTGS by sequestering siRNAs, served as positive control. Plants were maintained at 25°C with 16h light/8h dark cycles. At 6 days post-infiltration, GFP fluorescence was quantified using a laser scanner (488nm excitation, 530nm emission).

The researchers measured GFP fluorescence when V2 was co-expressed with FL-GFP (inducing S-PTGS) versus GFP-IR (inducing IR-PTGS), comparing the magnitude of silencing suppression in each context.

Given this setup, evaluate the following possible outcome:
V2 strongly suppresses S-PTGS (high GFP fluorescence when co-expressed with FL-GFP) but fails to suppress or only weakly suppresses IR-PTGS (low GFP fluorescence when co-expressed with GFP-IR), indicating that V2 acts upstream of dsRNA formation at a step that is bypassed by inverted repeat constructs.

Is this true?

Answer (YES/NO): YES